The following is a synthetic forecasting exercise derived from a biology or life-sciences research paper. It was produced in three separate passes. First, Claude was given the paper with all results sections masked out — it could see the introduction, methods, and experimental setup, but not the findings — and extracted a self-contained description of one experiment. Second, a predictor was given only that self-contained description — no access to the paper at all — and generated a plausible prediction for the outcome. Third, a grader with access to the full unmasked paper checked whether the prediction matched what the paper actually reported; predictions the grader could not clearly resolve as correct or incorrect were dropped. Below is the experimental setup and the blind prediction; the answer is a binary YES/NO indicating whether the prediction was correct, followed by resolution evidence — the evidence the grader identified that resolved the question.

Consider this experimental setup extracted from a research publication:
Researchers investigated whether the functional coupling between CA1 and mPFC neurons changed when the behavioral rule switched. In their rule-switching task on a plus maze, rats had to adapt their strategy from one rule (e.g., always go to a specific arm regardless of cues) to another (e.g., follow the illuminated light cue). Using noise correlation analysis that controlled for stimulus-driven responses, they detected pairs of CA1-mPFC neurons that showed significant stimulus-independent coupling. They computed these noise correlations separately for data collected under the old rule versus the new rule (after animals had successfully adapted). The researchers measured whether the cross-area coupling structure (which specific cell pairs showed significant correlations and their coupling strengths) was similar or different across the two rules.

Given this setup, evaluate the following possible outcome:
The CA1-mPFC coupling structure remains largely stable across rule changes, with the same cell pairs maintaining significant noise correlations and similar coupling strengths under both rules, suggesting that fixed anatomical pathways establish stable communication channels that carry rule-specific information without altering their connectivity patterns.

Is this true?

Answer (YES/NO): YES